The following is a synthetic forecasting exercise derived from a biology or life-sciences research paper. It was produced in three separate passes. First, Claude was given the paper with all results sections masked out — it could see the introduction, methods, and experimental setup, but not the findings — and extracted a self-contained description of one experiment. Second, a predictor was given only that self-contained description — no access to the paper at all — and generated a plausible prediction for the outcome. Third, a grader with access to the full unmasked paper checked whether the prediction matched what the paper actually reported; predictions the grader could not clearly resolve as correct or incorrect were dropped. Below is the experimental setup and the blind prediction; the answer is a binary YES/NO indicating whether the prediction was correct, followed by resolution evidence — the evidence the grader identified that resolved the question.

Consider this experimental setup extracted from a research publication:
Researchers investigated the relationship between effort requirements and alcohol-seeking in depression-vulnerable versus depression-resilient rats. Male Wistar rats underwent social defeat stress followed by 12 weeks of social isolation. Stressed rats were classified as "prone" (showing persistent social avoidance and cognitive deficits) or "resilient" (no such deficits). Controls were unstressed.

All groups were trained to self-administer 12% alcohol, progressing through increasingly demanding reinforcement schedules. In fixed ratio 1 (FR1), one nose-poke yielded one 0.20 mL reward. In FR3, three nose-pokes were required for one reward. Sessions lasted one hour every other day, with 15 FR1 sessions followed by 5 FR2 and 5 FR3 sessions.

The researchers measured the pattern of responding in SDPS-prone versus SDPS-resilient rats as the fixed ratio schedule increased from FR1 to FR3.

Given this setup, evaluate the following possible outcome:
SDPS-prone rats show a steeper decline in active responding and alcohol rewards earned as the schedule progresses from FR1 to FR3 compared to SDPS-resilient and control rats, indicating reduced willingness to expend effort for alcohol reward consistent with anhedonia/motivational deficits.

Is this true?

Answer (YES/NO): NO